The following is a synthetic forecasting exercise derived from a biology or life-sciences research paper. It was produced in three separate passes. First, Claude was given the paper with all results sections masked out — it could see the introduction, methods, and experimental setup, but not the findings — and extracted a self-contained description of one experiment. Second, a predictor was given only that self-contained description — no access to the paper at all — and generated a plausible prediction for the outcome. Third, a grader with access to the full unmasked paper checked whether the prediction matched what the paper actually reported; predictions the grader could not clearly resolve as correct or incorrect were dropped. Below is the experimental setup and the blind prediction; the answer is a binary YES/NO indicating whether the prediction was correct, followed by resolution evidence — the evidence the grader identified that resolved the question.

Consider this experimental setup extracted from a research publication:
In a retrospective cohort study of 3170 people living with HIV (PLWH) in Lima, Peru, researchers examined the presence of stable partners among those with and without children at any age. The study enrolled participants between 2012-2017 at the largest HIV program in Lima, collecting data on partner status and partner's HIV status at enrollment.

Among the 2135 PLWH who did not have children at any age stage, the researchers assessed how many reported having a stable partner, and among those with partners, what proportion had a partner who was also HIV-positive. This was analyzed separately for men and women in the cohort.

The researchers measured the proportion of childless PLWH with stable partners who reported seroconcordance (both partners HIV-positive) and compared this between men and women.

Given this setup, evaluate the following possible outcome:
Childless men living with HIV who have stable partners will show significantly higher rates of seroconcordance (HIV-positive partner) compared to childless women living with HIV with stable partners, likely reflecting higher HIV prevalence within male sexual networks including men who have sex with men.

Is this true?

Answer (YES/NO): NO